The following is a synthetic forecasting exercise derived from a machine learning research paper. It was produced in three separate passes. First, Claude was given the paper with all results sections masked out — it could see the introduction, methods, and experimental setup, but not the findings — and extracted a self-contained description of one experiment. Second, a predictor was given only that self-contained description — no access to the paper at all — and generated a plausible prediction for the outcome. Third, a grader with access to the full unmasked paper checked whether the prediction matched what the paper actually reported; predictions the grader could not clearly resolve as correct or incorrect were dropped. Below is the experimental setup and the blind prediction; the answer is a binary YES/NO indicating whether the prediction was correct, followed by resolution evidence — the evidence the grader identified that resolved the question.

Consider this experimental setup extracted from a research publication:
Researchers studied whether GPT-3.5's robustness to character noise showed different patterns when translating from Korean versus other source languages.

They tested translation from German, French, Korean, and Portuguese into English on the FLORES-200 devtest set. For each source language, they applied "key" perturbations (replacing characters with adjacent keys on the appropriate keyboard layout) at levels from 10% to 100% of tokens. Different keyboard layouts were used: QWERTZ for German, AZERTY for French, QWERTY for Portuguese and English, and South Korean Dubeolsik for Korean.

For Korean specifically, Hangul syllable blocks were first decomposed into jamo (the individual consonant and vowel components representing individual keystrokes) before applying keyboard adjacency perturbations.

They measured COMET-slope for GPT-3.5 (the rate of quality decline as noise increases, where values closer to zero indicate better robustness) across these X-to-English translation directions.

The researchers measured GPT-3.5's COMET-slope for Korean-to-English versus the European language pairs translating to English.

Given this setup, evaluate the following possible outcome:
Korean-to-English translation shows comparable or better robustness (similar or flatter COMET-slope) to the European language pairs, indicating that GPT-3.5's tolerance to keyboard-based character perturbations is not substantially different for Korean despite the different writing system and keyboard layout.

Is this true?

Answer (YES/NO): NO